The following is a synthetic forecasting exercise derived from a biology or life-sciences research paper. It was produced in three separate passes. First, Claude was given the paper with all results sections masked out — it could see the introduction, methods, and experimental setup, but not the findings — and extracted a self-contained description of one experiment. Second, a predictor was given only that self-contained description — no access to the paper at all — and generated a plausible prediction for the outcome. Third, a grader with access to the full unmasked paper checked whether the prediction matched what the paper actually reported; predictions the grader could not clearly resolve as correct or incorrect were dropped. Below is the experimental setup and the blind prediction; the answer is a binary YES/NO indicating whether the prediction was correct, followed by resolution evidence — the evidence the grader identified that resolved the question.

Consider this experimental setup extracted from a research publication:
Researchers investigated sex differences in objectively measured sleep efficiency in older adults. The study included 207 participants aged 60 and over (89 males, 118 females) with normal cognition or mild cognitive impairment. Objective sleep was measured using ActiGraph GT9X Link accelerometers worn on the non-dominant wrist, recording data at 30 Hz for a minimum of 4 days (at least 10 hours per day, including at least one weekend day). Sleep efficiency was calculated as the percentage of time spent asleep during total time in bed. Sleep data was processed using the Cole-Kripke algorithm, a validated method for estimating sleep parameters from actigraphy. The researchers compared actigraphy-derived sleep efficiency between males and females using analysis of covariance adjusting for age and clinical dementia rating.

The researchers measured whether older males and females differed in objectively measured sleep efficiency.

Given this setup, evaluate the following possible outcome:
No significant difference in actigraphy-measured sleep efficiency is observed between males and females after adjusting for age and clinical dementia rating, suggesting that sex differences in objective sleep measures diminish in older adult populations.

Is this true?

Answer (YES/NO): YES